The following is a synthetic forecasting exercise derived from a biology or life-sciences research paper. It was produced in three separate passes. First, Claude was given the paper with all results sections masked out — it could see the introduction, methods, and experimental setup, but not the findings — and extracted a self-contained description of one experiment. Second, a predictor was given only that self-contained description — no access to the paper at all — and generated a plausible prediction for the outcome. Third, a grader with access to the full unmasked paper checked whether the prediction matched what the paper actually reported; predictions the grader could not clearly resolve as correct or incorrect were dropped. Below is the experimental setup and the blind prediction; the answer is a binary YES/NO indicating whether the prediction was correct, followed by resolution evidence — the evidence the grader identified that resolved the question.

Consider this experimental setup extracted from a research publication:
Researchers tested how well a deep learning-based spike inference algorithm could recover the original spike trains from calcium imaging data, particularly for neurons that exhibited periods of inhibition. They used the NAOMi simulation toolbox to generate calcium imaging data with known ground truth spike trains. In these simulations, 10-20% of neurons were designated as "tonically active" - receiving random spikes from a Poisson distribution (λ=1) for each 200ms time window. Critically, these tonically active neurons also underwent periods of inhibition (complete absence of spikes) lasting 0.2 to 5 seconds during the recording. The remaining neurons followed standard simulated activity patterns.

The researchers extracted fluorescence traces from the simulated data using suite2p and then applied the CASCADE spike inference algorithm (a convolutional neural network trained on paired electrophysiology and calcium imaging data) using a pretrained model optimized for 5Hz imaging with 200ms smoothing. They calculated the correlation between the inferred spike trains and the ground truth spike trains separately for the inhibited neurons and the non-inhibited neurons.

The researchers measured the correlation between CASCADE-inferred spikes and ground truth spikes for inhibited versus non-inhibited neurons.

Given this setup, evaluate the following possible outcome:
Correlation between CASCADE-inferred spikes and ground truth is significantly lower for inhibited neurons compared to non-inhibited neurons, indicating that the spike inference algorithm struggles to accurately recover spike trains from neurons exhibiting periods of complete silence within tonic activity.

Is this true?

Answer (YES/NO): YES